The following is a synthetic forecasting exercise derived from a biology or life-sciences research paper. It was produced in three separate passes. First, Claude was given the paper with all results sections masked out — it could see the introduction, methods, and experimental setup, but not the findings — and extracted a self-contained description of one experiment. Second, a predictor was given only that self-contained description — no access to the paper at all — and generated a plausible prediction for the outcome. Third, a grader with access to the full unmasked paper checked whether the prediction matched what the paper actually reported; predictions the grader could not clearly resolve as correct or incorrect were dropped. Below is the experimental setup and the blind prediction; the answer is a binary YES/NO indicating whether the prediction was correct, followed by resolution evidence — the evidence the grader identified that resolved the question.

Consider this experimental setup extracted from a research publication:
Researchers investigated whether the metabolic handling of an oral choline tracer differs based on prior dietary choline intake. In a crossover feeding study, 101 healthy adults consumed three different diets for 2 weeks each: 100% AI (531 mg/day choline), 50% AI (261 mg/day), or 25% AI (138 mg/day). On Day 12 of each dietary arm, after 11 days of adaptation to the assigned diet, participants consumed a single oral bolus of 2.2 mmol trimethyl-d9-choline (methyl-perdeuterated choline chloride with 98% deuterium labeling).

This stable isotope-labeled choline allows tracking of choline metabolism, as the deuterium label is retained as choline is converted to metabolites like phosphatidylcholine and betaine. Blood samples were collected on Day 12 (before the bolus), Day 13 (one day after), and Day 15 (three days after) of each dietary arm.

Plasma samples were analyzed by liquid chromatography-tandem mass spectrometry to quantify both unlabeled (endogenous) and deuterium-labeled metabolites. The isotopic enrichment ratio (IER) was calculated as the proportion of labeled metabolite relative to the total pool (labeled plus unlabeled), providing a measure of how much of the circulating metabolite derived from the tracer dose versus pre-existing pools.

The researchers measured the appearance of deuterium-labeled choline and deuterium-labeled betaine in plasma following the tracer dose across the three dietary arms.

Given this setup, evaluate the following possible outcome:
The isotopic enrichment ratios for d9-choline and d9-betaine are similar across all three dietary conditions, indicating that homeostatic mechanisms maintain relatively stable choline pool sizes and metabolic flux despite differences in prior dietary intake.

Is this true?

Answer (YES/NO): NO